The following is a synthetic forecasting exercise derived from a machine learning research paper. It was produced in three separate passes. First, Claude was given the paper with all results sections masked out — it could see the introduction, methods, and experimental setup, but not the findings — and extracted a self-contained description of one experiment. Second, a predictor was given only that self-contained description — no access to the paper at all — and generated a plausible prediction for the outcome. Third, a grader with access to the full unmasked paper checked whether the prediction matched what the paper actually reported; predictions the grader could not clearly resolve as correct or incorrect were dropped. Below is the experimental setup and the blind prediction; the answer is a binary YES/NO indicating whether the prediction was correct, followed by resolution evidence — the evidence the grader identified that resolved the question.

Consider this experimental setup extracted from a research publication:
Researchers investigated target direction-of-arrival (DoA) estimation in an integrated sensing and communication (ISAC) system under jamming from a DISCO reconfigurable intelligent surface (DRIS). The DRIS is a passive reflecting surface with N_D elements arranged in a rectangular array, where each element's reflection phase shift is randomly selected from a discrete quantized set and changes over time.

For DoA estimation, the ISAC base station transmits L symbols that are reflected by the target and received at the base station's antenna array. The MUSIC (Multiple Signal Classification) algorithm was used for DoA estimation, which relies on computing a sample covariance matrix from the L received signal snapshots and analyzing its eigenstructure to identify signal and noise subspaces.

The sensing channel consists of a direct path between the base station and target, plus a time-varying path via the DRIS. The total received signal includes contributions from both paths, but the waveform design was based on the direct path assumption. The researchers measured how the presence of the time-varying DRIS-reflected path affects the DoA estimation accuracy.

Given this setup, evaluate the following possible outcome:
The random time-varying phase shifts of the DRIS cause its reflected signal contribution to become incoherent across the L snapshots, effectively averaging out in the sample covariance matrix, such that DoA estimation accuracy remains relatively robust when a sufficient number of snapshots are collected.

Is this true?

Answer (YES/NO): NO